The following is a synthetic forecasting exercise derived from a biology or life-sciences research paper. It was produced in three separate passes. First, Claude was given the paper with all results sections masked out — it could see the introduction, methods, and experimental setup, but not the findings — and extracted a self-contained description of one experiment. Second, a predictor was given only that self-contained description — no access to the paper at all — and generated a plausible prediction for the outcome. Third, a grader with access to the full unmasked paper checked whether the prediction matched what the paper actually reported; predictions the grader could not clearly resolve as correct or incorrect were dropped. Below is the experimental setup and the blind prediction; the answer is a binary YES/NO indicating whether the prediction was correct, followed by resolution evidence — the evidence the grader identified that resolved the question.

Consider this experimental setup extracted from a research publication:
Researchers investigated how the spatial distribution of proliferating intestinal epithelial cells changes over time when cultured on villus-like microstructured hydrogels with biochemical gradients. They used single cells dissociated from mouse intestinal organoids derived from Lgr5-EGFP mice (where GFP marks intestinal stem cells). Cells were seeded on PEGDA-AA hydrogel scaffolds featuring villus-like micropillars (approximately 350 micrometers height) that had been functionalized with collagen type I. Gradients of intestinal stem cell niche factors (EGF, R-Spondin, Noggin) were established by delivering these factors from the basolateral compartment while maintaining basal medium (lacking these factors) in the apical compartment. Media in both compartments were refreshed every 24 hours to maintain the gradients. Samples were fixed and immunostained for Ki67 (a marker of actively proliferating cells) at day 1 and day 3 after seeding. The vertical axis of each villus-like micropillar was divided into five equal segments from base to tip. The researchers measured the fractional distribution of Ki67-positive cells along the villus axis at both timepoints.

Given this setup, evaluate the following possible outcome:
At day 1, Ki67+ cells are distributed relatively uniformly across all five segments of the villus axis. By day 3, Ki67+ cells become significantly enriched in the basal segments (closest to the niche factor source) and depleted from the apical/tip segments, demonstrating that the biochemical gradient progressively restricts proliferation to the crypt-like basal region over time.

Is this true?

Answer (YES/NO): YES